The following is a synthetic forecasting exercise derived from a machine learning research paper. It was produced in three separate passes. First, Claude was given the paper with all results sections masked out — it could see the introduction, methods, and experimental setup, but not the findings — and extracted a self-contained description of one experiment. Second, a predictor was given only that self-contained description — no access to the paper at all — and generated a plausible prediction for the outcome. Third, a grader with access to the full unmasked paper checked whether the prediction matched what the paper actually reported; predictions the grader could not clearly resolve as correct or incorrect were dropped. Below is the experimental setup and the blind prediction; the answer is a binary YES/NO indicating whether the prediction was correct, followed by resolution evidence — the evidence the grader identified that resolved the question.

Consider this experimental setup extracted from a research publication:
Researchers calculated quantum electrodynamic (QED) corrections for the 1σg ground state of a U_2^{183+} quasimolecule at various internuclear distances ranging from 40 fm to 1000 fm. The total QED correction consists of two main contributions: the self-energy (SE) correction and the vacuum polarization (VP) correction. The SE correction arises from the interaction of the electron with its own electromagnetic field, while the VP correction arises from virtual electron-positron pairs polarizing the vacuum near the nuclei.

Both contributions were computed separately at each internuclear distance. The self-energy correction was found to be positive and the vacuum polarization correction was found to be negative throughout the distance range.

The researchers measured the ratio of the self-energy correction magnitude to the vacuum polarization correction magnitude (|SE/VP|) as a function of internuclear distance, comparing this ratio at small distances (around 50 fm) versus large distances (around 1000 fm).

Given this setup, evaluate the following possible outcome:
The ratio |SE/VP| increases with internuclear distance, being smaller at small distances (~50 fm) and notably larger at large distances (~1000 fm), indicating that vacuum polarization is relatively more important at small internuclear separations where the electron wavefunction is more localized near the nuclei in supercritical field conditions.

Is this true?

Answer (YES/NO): YES